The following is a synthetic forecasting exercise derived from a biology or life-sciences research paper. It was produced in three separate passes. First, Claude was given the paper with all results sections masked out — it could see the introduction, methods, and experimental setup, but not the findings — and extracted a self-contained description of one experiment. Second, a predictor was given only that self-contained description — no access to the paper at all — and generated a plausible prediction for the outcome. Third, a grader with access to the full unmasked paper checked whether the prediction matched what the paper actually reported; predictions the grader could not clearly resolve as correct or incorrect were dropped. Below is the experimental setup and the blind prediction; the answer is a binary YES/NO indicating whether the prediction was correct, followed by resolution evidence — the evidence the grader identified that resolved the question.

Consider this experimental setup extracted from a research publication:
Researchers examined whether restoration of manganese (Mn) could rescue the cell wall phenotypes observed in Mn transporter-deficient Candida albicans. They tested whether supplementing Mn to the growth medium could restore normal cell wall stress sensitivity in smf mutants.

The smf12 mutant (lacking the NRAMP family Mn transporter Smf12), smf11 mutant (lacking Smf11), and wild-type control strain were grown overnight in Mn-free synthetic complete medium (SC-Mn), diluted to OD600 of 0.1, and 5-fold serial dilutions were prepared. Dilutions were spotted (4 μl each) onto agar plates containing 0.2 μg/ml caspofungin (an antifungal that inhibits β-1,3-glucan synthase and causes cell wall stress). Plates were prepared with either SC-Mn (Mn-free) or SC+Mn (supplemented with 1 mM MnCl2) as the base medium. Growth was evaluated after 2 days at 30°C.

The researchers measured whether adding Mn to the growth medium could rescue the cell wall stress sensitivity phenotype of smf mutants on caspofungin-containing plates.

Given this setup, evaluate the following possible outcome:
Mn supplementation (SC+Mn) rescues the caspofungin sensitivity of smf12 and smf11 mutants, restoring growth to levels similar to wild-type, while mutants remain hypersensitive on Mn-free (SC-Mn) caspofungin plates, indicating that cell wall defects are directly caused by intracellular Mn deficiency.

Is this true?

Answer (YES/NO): NO